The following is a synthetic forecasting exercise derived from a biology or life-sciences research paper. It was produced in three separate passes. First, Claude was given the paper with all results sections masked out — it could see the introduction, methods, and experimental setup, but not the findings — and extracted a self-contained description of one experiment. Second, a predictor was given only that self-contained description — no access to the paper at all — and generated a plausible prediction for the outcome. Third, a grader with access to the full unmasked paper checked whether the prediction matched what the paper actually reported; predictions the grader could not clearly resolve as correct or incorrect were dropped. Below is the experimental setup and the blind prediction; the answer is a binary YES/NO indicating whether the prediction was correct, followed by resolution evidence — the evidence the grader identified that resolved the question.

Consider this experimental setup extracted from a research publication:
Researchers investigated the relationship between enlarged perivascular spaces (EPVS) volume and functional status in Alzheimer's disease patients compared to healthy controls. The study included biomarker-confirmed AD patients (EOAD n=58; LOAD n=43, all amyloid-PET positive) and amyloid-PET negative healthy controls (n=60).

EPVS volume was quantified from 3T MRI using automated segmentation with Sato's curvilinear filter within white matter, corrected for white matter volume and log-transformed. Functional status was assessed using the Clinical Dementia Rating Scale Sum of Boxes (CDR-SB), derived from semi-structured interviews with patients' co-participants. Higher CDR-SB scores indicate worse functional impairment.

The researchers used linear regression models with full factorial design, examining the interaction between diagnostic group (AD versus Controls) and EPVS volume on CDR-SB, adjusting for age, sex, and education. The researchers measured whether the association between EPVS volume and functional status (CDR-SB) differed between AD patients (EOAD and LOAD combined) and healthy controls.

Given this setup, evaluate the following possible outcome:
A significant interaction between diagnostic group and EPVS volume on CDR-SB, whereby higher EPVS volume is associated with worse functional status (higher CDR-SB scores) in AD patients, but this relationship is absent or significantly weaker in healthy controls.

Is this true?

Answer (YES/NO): NO